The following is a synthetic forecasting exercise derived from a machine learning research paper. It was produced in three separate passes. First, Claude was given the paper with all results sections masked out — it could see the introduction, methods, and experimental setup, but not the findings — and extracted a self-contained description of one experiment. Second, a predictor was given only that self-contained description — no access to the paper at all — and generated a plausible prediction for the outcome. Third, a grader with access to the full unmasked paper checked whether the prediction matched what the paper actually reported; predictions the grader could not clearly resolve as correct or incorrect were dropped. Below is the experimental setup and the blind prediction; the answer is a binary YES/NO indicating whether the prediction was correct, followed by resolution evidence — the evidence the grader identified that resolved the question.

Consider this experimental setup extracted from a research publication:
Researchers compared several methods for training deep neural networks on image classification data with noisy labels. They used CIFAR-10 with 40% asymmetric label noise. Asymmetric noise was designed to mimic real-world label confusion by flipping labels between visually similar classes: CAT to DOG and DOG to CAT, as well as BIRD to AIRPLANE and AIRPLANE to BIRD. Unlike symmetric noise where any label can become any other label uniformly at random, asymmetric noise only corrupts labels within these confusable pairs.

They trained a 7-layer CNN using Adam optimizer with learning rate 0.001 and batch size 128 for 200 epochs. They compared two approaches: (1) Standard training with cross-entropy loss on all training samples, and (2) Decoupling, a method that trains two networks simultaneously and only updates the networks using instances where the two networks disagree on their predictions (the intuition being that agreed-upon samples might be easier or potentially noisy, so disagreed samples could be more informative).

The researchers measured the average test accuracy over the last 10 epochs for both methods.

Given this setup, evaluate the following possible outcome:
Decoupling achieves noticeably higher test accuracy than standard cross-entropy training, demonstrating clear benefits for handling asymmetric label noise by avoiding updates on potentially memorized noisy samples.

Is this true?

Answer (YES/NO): NO